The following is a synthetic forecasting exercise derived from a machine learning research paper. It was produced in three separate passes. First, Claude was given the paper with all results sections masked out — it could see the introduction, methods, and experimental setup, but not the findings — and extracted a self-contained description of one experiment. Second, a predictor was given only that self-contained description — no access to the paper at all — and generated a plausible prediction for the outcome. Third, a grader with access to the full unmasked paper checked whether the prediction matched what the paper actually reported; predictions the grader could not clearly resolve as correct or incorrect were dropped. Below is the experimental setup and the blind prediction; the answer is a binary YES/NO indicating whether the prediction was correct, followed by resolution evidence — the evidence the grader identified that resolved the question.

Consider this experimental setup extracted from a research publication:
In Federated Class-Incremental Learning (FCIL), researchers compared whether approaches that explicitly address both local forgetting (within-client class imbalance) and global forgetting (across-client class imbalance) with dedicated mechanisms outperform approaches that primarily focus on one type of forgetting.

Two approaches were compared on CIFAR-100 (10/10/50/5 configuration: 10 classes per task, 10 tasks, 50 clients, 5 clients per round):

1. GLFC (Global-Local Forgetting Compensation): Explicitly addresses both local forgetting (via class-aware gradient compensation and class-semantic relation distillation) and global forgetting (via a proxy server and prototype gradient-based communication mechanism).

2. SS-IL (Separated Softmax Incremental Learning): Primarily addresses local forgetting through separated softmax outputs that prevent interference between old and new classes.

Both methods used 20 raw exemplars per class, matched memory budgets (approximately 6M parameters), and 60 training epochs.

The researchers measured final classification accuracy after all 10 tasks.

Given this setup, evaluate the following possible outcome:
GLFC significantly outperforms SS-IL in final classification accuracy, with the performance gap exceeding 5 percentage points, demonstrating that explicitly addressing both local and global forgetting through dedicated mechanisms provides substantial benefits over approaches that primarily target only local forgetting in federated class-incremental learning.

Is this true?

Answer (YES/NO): YES